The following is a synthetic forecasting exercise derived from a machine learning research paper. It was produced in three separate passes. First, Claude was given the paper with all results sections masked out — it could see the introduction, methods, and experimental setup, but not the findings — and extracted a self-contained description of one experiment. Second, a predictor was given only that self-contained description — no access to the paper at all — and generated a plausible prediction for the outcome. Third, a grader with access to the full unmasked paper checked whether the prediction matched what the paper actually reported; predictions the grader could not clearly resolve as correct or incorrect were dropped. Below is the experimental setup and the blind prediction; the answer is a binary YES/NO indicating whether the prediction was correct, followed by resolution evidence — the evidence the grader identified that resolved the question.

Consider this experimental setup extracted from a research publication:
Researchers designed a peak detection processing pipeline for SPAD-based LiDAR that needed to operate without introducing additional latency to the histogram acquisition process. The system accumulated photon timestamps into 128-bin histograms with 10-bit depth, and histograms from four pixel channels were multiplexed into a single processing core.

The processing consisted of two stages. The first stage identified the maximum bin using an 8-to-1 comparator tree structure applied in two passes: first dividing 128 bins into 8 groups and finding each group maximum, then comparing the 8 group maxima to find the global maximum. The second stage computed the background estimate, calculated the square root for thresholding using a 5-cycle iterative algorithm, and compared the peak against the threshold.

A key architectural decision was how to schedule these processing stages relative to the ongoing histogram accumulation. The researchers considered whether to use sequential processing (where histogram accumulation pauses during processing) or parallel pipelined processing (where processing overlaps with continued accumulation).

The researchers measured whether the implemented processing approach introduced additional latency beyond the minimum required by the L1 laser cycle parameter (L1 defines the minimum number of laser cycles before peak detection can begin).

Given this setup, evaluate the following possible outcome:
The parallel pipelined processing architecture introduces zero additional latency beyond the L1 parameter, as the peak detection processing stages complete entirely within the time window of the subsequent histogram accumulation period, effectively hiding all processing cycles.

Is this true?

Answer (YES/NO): YES